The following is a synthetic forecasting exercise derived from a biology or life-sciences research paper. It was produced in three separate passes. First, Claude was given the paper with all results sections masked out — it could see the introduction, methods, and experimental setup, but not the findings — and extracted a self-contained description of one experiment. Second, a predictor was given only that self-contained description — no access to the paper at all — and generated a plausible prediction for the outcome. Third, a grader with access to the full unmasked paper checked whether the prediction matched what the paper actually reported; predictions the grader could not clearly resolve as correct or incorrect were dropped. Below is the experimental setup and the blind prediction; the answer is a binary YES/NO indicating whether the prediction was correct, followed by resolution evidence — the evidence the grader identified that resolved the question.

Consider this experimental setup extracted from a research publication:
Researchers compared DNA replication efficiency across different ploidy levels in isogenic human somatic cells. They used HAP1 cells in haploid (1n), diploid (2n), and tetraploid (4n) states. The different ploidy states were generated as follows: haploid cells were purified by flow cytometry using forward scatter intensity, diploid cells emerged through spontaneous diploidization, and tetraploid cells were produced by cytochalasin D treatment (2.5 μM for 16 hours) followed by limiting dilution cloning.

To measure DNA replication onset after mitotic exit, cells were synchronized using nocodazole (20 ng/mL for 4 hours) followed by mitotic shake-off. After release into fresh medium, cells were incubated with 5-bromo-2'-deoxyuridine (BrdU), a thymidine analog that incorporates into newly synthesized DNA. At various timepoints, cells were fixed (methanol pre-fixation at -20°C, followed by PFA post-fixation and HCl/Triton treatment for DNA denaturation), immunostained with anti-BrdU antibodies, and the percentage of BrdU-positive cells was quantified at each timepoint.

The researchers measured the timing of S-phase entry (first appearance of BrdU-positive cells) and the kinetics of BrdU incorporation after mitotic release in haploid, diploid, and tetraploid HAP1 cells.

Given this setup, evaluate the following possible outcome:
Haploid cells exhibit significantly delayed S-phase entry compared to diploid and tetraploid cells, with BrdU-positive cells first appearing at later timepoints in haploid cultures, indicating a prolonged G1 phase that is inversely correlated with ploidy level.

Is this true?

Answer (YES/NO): NO